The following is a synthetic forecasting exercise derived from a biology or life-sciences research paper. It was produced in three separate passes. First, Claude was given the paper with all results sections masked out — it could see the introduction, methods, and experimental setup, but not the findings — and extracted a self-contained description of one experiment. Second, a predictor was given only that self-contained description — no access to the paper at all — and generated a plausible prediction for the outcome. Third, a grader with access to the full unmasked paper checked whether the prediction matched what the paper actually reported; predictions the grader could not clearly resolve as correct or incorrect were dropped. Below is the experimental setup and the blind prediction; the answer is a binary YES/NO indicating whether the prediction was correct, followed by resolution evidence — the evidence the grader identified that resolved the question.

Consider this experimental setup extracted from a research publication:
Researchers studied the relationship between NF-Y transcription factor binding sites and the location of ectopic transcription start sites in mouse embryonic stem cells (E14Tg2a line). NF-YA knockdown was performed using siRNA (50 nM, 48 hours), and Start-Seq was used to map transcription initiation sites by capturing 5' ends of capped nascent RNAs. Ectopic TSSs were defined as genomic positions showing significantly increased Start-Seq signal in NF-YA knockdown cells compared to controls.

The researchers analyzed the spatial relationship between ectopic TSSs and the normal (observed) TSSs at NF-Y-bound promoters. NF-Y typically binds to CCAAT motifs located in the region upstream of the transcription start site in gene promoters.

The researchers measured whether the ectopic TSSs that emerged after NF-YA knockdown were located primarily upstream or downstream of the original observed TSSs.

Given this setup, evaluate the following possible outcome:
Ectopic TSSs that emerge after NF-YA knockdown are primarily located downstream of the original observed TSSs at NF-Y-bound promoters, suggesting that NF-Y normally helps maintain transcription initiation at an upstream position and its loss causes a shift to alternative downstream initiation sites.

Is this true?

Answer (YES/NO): NO